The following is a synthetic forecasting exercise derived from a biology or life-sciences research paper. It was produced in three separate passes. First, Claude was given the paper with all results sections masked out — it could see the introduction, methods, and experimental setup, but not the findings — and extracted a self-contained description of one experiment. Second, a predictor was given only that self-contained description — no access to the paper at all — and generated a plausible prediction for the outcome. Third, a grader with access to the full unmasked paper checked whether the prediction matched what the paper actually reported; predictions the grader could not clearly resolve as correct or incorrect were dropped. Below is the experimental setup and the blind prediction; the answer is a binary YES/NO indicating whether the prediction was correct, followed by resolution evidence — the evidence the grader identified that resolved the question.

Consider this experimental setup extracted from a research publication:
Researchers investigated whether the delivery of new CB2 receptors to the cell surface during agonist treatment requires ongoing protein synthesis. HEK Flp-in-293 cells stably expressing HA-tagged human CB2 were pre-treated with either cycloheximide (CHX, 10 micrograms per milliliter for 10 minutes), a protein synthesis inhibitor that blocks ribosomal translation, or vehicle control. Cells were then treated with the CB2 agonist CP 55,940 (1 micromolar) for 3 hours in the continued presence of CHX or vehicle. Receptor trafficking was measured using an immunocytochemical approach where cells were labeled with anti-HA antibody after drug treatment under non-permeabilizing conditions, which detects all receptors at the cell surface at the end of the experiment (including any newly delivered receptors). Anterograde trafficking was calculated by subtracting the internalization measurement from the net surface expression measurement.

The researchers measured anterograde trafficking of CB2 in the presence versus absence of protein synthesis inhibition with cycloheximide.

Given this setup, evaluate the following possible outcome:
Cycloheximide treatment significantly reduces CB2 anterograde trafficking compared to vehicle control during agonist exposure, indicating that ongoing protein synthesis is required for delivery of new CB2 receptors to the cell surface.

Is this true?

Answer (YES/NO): YES